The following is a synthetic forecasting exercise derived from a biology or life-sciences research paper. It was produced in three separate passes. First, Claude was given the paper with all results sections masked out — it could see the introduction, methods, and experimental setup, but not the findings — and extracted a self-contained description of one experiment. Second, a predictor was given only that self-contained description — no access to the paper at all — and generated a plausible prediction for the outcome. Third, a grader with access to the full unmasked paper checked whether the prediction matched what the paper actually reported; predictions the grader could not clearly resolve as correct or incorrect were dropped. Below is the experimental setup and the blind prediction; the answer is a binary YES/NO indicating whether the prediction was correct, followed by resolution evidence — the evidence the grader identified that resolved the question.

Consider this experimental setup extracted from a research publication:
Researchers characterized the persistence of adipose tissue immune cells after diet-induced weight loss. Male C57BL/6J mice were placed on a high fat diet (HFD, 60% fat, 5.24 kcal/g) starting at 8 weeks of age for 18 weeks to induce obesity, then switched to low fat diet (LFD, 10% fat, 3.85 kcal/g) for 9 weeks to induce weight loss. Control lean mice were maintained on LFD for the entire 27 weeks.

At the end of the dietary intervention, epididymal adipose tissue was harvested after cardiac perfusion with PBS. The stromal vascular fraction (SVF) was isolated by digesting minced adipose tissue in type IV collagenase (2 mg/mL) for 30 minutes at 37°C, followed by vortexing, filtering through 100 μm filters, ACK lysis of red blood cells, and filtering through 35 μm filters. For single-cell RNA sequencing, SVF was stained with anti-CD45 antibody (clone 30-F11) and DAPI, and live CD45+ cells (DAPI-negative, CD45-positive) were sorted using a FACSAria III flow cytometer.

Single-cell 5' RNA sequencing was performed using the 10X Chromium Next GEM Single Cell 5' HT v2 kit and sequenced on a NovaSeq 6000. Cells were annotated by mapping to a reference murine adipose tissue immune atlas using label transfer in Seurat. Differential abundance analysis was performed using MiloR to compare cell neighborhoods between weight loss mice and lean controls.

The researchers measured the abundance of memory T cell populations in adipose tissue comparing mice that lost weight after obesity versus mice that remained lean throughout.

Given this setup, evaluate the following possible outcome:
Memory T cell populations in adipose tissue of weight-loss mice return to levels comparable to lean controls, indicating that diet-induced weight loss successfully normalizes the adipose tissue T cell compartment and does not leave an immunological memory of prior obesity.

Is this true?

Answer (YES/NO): NO